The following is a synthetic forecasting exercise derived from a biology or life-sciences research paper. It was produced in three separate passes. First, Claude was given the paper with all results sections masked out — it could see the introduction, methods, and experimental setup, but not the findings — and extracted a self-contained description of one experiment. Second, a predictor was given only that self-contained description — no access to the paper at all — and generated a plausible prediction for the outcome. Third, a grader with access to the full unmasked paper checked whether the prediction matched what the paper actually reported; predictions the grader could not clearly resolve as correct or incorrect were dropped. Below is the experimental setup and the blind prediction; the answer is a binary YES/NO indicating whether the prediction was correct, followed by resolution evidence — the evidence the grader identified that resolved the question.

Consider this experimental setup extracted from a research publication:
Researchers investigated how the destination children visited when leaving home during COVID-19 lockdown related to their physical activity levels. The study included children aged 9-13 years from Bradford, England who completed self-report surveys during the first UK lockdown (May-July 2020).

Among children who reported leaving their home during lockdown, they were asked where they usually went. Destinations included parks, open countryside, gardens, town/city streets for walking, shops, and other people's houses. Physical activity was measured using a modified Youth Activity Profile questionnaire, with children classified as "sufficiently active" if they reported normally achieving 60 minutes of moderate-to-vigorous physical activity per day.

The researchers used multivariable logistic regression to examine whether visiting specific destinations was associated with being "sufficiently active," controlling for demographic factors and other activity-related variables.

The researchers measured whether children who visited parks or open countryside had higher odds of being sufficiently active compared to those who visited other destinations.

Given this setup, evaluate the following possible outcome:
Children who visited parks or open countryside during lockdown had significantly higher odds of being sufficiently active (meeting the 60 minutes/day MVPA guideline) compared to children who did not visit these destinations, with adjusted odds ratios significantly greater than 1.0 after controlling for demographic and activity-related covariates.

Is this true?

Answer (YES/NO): NO